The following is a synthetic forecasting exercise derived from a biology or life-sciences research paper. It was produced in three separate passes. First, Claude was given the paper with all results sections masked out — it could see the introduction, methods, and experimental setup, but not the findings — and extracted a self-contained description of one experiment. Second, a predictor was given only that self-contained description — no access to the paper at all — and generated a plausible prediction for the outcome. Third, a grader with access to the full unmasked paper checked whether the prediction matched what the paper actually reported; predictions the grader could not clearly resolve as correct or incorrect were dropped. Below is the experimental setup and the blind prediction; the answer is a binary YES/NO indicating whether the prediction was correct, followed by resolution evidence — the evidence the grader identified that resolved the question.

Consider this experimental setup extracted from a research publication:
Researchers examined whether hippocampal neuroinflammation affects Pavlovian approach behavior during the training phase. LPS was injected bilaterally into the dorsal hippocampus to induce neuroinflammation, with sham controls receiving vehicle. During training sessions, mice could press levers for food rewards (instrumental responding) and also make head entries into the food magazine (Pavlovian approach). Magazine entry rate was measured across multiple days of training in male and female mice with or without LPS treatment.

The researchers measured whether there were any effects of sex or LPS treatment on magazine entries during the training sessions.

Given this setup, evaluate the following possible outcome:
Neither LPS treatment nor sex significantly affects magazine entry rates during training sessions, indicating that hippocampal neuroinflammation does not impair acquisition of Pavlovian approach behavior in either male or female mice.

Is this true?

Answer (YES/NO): YES